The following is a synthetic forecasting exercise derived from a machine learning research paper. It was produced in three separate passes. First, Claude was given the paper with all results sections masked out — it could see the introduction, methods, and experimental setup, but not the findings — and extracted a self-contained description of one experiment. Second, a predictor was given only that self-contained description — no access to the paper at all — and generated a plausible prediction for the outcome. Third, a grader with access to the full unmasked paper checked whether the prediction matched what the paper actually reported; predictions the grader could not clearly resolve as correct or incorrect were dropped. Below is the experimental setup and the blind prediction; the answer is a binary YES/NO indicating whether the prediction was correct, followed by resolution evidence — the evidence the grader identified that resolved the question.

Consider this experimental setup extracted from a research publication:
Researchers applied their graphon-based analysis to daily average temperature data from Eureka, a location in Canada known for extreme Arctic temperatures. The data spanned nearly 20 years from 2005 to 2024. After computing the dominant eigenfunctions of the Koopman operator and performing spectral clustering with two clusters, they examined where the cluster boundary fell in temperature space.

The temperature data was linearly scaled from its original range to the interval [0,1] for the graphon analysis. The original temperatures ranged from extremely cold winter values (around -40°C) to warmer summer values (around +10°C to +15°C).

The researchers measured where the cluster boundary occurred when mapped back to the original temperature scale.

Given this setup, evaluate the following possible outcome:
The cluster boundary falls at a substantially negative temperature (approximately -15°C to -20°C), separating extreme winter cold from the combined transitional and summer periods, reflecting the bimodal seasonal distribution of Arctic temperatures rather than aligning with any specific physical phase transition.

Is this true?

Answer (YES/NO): NO